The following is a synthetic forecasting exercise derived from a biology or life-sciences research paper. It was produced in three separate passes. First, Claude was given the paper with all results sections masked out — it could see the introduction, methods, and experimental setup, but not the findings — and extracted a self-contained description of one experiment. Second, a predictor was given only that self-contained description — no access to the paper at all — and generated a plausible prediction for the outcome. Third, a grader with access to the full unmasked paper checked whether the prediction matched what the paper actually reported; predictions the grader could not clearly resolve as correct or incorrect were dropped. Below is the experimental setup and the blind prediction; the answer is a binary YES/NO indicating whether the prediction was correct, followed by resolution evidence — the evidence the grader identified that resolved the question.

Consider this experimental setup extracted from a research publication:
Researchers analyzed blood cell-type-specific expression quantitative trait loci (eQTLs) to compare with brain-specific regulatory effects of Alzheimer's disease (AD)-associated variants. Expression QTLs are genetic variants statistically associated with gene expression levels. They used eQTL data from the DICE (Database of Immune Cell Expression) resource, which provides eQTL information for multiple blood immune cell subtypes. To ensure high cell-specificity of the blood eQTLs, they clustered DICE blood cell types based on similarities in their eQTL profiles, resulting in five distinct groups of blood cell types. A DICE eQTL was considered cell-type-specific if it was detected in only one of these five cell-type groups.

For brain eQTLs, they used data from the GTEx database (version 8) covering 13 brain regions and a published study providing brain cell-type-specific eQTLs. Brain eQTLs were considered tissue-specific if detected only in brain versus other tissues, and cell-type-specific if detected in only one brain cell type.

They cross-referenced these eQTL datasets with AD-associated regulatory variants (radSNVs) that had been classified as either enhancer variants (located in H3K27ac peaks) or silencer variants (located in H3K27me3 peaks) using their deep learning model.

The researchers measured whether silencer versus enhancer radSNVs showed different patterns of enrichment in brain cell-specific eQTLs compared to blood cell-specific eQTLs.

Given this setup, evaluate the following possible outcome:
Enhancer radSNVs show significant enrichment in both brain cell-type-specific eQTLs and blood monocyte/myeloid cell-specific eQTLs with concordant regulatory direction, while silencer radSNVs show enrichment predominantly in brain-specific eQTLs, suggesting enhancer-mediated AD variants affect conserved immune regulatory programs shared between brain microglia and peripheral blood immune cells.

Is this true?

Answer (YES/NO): NO